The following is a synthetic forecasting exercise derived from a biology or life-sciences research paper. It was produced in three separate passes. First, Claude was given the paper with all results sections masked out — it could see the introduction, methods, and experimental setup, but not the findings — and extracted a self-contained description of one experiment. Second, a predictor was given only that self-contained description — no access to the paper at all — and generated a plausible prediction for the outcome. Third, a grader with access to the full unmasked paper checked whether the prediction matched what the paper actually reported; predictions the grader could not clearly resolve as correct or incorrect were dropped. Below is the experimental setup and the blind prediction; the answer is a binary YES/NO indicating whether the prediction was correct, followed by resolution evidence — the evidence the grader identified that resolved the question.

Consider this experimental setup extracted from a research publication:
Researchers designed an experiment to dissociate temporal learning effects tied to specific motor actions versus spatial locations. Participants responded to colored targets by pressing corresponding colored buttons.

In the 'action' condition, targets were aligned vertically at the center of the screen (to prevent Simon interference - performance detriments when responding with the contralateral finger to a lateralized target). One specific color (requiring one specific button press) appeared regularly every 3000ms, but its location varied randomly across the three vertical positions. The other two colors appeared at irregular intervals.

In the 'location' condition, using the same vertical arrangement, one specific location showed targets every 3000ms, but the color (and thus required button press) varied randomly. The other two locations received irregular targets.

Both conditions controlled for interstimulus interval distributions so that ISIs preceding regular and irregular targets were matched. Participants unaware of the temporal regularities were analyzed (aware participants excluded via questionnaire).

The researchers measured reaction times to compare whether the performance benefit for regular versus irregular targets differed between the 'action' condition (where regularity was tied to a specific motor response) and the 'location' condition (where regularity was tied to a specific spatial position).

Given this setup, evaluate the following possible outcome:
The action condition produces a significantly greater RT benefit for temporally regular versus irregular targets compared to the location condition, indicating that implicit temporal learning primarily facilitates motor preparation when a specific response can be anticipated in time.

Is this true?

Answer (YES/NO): NO